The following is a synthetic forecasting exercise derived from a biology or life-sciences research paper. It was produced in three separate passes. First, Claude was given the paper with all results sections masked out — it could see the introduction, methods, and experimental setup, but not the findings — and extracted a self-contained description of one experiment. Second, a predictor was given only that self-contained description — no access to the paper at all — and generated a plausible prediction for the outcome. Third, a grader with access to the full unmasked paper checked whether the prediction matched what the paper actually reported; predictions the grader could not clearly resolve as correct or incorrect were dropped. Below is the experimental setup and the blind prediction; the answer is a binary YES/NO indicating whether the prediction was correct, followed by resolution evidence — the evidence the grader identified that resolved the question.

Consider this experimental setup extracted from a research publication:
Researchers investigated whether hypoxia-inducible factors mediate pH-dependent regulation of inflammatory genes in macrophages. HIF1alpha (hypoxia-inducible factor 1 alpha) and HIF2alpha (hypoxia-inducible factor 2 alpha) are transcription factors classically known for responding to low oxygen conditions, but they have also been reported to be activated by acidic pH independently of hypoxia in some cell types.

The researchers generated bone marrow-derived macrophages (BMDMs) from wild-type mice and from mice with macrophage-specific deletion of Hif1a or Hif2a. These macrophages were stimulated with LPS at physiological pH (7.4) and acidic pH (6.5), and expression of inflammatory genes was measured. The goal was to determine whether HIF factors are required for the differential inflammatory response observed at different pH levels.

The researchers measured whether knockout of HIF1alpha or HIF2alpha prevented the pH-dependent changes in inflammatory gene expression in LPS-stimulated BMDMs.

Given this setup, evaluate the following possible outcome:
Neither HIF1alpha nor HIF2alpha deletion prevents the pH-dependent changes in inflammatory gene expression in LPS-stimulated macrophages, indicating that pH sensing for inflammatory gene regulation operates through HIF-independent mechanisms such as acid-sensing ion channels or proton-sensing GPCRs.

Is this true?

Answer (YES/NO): NO